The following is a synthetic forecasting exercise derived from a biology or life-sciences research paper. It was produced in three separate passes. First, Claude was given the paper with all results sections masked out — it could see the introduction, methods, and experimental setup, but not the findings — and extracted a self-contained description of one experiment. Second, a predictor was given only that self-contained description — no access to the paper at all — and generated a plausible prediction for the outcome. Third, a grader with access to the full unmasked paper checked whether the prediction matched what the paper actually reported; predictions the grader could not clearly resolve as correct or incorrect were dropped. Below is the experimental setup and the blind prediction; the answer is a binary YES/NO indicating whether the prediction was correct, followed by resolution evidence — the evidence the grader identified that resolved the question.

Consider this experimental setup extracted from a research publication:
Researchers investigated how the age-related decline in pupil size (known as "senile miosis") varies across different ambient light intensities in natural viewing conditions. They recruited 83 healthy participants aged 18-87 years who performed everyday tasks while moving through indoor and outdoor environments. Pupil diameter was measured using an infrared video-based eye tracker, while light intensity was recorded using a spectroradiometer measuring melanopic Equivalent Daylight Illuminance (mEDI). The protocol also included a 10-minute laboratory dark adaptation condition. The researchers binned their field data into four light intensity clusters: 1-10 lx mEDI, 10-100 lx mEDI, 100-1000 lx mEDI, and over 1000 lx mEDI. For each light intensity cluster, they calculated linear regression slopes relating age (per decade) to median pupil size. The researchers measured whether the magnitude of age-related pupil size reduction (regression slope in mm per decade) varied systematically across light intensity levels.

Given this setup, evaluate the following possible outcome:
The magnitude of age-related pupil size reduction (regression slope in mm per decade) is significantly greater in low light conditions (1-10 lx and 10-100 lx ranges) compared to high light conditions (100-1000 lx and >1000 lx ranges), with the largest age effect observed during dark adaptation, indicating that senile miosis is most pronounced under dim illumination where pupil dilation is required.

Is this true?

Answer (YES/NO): YES